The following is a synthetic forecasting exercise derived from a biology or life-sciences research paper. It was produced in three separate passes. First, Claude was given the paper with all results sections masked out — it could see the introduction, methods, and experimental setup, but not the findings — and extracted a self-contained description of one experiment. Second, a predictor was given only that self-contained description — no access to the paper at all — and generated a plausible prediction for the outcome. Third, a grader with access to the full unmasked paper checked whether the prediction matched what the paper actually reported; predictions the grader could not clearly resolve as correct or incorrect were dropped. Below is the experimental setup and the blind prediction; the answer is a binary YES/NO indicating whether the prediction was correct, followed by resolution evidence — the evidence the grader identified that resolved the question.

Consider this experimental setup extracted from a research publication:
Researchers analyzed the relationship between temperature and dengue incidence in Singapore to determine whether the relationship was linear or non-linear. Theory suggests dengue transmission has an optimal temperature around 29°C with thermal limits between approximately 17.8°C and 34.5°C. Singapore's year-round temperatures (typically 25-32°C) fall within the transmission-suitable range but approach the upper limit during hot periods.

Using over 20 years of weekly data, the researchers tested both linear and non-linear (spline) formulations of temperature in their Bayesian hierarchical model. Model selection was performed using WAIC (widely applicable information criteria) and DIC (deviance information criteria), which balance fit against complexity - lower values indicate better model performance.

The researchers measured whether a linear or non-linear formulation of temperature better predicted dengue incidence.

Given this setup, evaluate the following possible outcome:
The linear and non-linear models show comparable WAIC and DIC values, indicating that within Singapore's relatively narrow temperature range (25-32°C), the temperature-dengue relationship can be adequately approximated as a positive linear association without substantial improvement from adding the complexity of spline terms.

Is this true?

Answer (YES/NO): NO